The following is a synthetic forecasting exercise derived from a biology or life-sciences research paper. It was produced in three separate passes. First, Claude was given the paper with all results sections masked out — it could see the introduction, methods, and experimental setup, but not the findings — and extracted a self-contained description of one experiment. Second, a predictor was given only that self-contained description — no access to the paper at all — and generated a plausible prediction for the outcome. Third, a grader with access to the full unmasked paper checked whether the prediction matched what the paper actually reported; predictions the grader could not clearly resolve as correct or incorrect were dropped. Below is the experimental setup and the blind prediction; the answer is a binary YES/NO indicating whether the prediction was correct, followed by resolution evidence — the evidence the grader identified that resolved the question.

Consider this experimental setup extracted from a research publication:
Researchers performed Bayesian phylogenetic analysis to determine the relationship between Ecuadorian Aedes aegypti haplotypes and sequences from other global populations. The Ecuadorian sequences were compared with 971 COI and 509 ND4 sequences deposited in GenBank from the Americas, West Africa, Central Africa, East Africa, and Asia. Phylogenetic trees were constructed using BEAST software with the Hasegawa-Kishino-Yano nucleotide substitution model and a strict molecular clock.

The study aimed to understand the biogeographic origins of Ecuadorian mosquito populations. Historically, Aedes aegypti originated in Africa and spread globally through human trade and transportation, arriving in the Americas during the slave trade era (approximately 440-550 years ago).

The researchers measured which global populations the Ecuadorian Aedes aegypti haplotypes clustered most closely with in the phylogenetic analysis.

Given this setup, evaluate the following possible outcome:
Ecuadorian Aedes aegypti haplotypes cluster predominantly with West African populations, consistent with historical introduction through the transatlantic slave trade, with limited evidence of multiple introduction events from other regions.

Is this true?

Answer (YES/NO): NO